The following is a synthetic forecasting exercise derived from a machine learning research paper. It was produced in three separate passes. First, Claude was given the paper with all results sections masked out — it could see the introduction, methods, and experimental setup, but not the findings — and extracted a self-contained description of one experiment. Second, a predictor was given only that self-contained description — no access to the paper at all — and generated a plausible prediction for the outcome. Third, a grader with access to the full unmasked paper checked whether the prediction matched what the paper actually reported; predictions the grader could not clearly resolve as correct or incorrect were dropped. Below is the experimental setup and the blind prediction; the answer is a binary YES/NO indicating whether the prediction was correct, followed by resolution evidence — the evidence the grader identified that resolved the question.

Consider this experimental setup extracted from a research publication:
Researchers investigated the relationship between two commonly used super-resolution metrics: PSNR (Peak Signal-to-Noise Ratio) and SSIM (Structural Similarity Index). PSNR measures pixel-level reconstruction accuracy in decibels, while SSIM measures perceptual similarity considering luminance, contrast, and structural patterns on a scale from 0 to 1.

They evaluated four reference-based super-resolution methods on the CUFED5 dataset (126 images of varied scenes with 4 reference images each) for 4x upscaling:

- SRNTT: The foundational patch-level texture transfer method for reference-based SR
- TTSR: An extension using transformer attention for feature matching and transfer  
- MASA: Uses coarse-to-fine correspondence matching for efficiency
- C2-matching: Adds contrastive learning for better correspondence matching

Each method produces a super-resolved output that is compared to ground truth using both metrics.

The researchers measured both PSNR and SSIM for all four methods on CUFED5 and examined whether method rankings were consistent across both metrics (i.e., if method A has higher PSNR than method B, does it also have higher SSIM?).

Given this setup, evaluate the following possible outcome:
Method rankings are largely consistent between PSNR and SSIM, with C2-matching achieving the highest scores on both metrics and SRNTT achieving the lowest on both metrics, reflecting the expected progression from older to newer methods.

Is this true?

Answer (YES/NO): NO